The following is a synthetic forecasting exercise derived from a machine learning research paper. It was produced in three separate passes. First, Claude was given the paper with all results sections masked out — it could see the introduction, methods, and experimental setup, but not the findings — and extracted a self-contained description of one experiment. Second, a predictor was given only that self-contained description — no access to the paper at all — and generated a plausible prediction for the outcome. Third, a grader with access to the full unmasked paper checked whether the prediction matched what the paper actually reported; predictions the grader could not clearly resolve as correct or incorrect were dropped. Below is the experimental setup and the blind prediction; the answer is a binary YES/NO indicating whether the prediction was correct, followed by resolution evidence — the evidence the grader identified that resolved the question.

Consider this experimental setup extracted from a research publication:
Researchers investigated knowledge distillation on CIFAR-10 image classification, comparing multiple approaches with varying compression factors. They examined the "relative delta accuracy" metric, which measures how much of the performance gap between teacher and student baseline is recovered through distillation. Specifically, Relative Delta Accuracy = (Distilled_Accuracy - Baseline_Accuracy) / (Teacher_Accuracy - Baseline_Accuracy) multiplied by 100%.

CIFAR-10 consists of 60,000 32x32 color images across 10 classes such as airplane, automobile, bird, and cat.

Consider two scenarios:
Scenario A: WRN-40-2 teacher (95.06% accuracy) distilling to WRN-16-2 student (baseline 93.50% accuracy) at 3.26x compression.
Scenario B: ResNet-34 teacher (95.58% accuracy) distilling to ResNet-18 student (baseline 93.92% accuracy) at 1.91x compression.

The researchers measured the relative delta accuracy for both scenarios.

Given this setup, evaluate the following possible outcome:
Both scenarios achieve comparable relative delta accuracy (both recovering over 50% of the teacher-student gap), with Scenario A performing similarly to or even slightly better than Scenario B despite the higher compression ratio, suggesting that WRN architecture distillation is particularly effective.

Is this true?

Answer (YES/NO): NO